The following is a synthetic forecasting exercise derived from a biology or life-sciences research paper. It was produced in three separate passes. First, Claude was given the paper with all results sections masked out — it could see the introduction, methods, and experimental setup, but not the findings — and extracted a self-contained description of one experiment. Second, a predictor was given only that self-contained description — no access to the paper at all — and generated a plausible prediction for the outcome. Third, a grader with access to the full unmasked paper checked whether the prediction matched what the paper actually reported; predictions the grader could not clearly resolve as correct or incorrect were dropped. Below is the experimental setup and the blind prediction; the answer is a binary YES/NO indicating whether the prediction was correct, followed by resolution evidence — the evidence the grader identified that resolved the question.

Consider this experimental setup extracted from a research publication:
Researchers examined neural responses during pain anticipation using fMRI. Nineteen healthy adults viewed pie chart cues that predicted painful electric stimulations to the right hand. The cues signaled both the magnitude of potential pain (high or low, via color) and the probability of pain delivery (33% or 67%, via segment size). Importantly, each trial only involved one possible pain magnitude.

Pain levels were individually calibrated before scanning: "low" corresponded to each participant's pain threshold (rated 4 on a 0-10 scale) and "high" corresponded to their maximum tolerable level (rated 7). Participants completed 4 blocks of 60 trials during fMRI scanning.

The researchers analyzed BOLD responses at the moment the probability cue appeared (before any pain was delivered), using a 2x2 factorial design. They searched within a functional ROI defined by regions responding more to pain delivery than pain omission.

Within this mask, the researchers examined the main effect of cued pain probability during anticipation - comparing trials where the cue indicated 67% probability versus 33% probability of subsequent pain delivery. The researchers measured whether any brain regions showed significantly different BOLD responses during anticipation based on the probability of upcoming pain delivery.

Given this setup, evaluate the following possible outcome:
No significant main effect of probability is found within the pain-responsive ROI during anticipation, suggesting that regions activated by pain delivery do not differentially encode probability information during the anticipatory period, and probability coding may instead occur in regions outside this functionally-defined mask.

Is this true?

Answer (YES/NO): YES